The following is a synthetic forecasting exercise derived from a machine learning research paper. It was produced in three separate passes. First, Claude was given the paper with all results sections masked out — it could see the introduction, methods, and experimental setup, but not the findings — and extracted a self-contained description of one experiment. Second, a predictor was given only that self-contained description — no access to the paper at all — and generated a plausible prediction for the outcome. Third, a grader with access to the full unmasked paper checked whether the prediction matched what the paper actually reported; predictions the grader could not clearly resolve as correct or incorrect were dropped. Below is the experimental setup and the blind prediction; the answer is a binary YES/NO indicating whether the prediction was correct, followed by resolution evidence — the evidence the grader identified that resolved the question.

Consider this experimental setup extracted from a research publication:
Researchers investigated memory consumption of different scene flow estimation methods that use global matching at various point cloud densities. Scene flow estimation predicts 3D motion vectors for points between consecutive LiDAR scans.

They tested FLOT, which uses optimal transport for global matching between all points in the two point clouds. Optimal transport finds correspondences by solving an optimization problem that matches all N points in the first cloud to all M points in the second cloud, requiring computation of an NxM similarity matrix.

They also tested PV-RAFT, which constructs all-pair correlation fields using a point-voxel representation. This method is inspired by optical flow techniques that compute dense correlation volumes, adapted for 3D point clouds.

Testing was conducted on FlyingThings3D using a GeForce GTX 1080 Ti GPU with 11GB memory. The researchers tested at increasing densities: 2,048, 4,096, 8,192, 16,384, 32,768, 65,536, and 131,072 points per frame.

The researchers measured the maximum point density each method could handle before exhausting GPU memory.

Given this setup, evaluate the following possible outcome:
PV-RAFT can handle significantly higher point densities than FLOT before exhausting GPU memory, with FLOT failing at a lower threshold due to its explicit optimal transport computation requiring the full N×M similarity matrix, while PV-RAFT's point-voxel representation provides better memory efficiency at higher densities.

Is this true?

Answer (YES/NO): NO